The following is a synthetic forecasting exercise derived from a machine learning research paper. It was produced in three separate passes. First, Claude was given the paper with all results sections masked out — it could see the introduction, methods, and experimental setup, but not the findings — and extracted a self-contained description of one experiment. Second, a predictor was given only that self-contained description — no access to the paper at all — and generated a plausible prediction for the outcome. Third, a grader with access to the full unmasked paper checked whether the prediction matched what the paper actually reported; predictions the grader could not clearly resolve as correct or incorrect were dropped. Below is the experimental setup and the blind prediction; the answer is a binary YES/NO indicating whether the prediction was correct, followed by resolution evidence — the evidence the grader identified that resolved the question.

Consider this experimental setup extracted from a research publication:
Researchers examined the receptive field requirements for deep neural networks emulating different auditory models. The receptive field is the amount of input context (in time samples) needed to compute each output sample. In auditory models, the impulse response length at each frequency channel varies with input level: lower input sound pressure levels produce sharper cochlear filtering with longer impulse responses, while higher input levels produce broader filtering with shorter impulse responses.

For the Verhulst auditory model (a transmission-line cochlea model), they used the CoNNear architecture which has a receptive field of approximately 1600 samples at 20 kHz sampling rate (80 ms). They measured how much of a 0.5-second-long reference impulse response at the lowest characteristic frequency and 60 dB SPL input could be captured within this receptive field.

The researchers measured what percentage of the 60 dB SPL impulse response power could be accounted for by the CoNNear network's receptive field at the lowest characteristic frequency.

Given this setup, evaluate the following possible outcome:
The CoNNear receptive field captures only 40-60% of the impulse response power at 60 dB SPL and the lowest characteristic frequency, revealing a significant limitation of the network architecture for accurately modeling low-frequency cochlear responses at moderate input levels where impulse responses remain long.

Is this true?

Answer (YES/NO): NO